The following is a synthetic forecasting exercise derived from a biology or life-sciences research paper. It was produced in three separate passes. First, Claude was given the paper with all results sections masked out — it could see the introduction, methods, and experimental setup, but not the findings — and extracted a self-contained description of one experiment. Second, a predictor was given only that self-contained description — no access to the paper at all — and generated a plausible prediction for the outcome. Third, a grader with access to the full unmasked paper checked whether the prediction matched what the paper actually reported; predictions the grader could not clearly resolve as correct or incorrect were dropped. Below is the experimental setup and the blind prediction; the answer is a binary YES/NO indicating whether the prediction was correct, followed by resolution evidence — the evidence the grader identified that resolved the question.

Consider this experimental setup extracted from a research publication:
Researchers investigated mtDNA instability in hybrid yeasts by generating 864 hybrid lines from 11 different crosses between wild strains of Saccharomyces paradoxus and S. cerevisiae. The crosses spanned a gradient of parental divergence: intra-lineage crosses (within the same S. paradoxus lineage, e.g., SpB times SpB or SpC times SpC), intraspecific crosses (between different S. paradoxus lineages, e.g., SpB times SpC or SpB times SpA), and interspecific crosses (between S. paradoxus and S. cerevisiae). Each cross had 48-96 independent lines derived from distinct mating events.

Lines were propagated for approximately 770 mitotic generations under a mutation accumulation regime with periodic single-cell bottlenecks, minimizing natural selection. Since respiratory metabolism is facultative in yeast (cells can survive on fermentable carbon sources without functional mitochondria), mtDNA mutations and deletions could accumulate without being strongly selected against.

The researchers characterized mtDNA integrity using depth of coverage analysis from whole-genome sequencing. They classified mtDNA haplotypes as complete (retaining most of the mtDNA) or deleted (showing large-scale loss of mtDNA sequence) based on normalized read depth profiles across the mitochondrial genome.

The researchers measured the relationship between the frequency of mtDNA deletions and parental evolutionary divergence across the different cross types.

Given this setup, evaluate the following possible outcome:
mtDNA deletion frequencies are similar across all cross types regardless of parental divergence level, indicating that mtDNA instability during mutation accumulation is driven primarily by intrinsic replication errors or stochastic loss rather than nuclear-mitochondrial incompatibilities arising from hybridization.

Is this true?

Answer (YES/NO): NO